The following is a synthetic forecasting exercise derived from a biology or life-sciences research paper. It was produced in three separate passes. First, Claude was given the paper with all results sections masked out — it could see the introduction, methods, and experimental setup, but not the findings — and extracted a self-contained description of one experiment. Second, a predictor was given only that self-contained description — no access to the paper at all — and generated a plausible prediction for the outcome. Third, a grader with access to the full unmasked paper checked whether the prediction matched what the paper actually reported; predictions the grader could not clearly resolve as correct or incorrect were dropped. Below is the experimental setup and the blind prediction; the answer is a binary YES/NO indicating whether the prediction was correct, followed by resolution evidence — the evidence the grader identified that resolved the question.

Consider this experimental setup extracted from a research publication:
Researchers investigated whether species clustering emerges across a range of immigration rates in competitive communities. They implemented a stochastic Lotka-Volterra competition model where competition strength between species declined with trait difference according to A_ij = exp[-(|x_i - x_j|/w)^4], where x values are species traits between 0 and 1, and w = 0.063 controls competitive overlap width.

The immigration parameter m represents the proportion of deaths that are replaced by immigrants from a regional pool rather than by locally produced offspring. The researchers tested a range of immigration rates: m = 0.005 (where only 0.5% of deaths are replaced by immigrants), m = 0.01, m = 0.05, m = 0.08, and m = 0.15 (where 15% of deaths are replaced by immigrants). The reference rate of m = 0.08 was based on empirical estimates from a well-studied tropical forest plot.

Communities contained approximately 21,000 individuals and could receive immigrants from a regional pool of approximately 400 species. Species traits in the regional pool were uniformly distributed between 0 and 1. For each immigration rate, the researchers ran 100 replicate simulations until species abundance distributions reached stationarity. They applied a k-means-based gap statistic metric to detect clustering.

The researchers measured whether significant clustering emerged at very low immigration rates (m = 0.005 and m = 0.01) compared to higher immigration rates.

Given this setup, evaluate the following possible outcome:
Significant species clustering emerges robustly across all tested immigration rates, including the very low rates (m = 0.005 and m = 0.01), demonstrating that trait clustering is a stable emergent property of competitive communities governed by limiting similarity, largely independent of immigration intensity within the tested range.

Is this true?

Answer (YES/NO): NO